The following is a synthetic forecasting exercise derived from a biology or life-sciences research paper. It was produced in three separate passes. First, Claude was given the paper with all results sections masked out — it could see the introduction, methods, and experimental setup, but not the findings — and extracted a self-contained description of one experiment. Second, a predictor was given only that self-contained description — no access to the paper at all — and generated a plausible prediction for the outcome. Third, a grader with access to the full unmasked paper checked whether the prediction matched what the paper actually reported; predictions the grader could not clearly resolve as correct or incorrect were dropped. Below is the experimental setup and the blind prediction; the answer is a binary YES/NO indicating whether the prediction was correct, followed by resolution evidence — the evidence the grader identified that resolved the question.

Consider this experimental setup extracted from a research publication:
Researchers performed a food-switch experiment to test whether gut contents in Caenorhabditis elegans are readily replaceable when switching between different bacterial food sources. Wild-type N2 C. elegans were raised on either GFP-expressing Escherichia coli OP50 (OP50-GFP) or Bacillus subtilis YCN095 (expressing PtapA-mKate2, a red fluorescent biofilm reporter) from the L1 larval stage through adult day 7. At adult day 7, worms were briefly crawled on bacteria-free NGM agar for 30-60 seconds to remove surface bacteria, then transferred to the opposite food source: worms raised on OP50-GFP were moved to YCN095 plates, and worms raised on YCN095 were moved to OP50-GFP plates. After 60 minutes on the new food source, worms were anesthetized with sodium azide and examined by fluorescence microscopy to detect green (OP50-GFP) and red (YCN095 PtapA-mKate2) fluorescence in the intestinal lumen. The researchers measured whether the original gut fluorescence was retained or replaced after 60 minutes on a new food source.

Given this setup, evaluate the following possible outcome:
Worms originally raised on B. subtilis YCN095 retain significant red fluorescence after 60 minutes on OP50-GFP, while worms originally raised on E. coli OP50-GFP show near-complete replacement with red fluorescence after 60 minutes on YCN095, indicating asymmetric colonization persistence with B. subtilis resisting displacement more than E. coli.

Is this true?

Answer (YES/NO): NO